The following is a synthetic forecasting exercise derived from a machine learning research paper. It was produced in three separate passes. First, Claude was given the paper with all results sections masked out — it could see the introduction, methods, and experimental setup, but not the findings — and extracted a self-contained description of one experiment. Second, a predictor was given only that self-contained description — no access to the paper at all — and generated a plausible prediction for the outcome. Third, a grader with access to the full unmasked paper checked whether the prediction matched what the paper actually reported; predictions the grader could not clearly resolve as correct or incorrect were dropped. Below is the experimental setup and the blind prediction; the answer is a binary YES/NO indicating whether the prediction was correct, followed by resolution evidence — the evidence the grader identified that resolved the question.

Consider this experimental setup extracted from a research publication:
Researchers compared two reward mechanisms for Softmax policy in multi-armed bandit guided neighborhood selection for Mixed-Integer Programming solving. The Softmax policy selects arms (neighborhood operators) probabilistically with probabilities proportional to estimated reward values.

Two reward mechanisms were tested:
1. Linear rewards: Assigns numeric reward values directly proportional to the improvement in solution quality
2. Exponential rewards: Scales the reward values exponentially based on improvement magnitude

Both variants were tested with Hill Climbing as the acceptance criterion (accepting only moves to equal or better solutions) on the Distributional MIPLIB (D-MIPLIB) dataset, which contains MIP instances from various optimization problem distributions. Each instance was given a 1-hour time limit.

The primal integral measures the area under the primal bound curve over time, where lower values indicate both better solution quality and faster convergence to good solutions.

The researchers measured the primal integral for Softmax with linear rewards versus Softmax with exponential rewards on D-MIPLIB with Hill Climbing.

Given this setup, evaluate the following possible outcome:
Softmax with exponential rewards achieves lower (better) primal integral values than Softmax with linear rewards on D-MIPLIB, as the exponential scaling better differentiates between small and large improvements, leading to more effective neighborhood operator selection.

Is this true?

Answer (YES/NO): NO